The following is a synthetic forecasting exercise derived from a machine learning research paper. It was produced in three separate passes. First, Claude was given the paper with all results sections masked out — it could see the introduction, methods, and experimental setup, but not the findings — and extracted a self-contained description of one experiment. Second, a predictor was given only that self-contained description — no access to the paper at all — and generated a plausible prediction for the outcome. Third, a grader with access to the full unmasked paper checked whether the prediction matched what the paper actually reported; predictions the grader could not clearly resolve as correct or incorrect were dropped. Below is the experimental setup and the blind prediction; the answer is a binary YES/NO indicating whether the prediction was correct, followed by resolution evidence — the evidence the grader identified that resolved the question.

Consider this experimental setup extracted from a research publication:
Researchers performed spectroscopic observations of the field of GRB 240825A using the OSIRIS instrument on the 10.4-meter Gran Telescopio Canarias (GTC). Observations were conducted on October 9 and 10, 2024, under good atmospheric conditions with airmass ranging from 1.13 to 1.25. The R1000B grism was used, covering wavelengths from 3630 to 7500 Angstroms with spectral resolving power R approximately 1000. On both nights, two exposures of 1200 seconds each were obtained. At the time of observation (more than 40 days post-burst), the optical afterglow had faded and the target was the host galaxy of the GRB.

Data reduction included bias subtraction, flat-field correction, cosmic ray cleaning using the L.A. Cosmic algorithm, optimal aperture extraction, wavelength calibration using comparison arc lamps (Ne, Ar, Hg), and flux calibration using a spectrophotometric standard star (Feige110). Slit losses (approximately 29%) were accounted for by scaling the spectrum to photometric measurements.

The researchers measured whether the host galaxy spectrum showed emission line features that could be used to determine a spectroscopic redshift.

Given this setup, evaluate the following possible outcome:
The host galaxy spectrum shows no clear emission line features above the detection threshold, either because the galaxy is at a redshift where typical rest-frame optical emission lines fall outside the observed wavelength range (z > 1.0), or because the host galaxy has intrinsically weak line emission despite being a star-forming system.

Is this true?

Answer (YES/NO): NO